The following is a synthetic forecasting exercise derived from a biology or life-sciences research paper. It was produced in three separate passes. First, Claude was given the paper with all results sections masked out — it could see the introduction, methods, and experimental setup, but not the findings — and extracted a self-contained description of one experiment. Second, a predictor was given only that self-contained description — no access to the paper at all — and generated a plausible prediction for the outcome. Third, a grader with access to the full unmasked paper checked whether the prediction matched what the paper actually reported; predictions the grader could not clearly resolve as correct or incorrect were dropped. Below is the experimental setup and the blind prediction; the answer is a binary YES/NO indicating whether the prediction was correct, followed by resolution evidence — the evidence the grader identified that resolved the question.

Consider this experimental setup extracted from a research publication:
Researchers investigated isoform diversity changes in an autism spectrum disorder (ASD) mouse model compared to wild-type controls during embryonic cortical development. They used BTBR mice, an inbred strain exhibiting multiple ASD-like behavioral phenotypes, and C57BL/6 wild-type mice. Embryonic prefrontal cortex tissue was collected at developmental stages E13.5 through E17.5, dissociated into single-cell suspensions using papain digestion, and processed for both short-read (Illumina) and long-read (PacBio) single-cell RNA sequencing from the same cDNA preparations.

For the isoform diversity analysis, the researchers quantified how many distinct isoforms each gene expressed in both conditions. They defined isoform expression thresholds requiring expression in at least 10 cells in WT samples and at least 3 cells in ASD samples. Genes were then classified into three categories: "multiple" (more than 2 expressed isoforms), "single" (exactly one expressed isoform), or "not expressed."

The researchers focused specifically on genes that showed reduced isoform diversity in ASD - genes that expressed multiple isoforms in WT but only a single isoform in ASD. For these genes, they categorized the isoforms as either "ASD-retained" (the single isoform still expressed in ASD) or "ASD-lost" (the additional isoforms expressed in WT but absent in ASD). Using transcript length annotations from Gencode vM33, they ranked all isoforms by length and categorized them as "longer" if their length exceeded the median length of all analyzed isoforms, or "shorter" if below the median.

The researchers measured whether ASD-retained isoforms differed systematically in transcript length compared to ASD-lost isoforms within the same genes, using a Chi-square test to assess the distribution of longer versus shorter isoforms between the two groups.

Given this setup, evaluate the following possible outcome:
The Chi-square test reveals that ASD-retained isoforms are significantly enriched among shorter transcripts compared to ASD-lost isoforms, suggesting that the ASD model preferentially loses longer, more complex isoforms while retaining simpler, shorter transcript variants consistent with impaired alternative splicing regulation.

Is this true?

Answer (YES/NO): NO